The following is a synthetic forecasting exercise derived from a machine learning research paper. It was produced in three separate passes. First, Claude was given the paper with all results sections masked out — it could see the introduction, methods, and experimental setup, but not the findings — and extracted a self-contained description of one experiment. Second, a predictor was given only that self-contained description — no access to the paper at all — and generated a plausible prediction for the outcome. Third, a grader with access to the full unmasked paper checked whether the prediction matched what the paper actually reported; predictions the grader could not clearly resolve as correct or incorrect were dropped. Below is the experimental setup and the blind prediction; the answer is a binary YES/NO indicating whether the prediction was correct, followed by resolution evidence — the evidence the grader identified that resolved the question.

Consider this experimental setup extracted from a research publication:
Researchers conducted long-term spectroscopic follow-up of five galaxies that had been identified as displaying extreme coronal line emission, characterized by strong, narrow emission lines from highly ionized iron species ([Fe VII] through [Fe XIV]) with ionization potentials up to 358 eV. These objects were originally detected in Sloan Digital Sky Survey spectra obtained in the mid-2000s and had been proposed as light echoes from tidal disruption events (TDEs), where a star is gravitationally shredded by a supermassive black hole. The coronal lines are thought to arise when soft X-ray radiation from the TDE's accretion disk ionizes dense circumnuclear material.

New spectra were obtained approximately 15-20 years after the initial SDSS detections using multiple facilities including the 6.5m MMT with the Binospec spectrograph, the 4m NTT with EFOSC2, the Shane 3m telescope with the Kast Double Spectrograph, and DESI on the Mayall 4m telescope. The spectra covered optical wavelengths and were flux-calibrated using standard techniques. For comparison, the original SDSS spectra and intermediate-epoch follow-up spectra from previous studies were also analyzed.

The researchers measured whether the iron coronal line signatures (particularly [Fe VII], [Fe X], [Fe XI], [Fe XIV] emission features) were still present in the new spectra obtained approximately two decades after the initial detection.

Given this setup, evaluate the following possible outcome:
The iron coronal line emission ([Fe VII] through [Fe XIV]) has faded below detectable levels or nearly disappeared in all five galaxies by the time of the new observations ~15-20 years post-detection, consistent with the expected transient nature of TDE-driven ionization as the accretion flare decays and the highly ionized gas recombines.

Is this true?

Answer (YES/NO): NO